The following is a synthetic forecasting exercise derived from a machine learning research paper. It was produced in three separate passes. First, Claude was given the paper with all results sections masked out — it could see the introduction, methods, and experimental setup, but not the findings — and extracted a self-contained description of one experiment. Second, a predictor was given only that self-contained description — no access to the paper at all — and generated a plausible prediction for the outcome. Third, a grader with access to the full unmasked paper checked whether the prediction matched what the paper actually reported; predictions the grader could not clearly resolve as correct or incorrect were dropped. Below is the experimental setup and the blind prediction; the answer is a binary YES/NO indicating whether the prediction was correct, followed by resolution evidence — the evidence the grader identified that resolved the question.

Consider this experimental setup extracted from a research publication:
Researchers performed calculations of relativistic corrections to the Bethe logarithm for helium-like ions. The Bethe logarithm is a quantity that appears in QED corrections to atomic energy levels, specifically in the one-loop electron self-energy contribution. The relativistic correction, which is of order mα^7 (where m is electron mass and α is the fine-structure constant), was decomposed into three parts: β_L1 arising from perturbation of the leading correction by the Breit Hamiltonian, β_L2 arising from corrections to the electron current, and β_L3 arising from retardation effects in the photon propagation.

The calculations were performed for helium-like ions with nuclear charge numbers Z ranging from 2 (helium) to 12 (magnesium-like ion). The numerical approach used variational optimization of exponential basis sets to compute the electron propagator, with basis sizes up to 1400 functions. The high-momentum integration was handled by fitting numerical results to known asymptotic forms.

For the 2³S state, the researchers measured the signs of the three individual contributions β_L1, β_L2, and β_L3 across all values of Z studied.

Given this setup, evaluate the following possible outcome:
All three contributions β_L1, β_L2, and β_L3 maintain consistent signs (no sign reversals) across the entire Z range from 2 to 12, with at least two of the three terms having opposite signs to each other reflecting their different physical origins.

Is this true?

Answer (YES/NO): YES